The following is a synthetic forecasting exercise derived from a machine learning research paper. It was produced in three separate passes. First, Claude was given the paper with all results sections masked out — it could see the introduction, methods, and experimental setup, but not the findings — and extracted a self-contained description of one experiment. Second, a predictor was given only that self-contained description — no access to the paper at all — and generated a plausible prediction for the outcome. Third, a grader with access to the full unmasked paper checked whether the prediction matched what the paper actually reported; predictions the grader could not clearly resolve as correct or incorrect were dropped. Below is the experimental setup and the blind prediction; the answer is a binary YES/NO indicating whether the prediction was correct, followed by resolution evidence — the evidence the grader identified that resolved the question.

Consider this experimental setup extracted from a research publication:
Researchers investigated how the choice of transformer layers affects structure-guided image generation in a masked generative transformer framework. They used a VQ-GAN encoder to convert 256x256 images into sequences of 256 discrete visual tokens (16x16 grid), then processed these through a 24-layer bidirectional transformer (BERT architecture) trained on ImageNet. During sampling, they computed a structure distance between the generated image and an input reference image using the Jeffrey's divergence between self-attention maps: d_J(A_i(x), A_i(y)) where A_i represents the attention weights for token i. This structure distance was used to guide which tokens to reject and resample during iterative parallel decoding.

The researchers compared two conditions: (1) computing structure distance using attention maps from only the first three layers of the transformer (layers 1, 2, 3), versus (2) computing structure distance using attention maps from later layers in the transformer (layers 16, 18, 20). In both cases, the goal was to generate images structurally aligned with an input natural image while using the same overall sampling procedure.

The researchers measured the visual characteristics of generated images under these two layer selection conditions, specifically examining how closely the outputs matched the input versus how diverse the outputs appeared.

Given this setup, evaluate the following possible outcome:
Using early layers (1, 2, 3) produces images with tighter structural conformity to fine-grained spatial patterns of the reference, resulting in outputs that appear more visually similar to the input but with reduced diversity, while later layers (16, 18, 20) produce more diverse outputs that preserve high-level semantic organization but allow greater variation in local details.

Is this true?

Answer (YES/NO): YES